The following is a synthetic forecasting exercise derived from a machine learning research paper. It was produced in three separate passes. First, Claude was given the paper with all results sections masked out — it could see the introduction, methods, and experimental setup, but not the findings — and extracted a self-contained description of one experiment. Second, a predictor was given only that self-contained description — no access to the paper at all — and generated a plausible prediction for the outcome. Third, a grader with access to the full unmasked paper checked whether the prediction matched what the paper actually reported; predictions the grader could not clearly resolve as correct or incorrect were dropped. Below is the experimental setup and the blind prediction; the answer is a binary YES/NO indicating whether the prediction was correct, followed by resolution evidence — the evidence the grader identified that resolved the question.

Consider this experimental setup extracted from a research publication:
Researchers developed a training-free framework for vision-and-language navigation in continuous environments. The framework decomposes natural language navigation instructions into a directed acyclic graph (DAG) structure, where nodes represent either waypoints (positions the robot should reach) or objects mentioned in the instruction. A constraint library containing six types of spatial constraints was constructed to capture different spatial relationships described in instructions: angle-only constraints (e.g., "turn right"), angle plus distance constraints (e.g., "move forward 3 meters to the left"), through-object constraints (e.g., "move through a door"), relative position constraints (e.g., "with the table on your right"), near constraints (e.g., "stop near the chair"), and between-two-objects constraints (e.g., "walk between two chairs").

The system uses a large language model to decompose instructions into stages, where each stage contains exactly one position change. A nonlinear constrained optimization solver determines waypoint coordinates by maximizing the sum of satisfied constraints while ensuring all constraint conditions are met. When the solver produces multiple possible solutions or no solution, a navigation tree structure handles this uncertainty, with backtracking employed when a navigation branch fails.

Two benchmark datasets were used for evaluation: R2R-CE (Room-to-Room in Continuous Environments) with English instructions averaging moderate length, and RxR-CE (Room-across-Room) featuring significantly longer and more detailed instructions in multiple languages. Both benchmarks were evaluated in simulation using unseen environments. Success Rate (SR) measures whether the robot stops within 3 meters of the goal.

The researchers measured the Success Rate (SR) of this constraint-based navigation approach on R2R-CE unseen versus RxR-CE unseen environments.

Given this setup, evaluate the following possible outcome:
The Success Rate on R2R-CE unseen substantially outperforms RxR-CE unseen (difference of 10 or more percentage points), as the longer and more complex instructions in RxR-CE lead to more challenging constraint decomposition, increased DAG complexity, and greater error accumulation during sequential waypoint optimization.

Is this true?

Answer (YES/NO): NO